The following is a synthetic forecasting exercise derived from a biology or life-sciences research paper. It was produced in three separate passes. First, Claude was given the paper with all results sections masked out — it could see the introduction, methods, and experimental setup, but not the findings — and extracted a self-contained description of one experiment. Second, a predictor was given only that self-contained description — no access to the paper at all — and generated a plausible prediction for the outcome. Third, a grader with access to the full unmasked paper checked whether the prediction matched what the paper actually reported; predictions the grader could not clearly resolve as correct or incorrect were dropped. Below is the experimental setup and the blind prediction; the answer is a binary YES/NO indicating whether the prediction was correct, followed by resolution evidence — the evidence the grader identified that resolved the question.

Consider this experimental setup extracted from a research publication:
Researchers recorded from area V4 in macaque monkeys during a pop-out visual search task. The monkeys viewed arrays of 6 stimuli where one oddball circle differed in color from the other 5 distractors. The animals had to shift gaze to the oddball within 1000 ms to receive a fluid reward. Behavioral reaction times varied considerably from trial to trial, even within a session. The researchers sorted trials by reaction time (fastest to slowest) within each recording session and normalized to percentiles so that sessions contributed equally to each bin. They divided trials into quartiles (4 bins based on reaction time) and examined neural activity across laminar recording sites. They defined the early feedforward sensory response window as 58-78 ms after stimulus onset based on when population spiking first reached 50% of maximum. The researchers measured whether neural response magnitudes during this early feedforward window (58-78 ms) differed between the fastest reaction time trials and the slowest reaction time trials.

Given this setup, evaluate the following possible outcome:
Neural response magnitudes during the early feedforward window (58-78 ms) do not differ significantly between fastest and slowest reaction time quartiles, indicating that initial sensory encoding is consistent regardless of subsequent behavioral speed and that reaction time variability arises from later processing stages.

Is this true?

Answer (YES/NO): NO